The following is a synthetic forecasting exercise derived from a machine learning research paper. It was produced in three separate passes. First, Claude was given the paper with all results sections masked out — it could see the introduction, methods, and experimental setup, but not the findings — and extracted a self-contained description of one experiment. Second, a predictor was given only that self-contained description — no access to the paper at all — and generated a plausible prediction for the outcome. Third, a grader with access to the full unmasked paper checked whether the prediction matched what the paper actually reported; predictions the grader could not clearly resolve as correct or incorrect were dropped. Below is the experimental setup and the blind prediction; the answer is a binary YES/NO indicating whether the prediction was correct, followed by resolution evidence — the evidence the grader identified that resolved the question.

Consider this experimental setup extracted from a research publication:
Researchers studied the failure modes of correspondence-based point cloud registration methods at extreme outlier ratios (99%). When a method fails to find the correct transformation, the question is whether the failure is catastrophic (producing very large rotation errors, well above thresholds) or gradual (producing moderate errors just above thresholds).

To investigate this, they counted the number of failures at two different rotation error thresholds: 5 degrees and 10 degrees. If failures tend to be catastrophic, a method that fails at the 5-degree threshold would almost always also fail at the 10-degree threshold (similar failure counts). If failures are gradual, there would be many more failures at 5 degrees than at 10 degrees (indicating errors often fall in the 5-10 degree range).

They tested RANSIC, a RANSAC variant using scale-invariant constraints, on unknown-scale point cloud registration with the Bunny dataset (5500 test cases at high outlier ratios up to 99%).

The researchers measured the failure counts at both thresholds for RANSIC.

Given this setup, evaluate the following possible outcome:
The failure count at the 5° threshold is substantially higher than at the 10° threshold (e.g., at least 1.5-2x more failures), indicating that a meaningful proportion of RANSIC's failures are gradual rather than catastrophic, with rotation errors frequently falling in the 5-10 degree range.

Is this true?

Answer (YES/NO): NO